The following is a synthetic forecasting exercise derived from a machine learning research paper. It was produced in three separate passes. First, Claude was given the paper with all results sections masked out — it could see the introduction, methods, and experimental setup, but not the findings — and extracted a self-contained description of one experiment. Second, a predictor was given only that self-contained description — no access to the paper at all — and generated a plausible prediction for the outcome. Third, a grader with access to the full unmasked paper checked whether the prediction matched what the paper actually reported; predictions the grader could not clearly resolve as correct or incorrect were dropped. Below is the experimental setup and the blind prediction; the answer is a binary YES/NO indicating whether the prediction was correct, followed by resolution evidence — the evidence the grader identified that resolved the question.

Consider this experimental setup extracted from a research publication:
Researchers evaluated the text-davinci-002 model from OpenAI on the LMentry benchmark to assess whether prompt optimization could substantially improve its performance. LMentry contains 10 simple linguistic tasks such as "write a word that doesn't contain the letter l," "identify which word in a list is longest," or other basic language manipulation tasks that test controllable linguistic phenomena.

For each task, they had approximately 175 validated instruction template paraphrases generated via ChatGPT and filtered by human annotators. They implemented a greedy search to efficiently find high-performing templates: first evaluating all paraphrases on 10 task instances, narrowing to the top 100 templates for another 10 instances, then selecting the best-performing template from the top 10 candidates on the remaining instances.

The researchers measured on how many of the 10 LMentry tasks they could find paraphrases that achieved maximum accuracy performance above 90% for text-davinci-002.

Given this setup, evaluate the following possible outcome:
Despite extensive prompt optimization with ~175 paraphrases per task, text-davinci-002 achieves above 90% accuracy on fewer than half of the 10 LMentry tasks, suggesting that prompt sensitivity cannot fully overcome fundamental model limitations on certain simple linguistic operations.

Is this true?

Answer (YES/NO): NO